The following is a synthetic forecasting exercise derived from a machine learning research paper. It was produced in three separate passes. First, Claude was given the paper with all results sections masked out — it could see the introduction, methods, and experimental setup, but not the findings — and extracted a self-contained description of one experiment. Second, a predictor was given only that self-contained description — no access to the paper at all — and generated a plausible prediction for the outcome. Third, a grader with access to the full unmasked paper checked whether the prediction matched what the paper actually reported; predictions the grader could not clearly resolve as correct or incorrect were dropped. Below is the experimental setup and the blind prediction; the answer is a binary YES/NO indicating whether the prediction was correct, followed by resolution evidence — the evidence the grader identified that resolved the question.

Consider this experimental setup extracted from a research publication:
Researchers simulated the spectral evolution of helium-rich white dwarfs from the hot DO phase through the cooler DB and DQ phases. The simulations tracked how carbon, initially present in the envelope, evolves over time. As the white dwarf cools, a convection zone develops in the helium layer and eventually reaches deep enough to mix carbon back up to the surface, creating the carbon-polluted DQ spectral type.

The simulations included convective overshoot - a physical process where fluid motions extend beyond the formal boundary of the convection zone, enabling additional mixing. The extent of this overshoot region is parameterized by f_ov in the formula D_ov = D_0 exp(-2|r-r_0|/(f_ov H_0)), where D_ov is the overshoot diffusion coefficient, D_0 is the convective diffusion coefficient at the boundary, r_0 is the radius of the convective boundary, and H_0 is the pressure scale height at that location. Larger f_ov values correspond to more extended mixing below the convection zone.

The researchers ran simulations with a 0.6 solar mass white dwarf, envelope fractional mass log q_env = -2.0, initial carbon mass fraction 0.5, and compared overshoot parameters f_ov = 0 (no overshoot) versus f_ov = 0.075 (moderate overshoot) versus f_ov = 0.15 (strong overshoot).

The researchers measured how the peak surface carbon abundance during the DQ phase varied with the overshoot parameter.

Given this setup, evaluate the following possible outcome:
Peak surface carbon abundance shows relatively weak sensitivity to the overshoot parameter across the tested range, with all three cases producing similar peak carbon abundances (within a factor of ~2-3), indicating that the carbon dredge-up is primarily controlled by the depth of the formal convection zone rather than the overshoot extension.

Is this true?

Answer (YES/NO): NO